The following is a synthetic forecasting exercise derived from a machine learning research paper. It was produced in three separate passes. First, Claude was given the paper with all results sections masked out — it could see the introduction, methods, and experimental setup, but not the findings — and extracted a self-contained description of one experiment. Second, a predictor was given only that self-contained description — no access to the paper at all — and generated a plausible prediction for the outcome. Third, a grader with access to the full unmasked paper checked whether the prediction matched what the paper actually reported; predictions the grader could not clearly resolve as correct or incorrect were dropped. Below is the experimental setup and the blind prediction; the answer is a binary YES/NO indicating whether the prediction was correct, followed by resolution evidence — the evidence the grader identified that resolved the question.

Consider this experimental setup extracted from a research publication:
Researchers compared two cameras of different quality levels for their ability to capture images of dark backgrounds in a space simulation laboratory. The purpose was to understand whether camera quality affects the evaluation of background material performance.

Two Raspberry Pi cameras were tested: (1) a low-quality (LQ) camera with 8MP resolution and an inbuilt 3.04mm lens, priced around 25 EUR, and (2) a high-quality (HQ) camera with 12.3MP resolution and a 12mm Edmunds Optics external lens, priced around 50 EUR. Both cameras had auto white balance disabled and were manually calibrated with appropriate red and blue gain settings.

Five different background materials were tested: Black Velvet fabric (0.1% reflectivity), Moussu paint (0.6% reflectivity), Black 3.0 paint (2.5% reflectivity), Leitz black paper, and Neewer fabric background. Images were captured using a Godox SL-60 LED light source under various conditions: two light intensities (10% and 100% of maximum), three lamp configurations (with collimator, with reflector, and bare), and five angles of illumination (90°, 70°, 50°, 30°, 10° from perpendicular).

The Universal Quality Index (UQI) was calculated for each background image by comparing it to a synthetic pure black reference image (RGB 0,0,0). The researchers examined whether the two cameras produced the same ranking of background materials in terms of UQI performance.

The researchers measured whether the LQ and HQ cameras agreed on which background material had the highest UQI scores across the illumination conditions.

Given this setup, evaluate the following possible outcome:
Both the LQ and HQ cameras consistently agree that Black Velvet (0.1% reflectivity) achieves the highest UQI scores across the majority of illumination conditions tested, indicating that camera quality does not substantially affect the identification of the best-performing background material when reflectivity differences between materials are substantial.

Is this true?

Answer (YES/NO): YES